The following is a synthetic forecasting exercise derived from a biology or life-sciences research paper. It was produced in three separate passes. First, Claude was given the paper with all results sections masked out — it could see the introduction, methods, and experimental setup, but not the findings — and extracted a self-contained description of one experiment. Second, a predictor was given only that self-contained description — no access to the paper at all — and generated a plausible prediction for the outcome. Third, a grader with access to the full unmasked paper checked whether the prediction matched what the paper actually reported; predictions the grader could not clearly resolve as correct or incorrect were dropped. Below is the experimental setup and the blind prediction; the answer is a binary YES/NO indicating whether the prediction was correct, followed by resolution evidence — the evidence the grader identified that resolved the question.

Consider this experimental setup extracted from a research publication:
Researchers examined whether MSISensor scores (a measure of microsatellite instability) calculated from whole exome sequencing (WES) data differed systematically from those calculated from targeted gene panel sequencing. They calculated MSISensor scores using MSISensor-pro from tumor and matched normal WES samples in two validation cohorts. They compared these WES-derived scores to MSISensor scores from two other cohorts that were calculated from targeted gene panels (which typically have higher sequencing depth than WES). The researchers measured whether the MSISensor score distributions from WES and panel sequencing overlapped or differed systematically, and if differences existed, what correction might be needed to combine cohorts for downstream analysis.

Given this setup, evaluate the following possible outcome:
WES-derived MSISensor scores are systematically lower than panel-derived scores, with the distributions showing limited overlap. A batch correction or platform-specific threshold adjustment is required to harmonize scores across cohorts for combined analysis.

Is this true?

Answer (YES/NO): YES